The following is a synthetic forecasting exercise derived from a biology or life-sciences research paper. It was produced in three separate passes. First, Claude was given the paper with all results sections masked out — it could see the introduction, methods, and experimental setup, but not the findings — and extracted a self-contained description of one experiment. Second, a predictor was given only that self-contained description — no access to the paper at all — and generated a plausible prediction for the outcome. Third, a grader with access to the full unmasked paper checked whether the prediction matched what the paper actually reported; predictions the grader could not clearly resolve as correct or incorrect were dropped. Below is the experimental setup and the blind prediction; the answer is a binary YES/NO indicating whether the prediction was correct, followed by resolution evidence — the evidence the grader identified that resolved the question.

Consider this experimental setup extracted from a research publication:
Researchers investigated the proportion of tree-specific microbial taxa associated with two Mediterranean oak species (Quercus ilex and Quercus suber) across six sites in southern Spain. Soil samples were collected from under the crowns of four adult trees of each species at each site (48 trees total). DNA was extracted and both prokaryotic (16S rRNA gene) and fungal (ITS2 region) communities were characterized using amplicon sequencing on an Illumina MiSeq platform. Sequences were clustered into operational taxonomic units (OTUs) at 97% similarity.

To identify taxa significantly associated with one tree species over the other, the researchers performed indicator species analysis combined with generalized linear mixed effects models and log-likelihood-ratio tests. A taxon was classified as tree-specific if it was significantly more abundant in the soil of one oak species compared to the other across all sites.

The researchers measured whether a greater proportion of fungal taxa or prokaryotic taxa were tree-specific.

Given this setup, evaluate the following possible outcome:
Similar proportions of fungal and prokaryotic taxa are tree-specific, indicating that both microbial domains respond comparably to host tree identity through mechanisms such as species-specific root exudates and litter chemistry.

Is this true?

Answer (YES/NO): NO